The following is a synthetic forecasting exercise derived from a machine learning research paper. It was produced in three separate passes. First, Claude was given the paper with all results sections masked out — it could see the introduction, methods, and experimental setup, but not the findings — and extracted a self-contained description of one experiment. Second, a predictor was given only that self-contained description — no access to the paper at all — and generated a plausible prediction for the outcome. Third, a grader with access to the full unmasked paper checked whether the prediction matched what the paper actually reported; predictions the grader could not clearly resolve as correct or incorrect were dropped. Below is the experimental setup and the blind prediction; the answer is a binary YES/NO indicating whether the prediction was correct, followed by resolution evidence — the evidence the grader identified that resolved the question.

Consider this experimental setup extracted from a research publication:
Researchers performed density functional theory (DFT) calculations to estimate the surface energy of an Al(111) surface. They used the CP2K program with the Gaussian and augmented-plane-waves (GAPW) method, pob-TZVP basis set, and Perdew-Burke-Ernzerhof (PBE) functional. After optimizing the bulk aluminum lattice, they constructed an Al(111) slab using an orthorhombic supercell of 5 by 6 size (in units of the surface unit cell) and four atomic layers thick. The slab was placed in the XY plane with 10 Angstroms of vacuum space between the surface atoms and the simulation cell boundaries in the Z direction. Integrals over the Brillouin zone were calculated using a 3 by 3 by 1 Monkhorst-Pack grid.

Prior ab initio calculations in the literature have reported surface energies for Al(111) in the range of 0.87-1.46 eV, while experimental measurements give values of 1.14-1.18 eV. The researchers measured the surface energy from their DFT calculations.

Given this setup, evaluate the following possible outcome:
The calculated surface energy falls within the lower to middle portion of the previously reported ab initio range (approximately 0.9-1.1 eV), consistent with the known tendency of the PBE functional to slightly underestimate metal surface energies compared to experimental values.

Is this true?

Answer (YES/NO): YES